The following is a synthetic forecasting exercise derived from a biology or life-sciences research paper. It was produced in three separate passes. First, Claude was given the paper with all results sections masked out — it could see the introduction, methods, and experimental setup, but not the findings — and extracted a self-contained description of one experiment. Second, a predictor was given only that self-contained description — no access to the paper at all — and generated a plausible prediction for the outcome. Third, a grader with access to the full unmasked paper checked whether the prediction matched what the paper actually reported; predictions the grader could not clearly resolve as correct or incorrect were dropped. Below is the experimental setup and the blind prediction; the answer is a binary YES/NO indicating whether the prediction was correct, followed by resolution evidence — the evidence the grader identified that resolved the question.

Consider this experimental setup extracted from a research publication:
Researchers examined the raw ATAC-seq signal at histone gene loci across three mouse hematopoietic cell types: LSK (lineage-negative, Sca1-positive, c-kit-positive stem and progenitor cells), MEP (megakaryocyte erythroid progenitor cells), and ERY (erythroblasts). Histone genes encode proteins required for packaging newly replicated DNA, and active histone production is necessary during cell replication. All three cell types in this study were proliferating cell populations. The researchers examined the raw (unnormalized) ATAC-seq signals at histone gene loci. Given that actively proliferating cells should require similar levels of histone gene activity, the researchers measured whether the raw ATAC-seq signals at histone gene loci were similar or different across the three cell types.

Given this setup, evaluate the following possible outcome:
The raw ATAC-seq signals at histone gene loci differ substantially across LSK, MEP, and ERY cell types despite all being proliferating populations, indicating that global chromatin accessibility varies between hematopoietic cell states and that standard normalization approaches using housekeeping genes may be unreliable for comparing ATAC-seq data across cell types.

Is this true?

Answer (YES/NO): NO